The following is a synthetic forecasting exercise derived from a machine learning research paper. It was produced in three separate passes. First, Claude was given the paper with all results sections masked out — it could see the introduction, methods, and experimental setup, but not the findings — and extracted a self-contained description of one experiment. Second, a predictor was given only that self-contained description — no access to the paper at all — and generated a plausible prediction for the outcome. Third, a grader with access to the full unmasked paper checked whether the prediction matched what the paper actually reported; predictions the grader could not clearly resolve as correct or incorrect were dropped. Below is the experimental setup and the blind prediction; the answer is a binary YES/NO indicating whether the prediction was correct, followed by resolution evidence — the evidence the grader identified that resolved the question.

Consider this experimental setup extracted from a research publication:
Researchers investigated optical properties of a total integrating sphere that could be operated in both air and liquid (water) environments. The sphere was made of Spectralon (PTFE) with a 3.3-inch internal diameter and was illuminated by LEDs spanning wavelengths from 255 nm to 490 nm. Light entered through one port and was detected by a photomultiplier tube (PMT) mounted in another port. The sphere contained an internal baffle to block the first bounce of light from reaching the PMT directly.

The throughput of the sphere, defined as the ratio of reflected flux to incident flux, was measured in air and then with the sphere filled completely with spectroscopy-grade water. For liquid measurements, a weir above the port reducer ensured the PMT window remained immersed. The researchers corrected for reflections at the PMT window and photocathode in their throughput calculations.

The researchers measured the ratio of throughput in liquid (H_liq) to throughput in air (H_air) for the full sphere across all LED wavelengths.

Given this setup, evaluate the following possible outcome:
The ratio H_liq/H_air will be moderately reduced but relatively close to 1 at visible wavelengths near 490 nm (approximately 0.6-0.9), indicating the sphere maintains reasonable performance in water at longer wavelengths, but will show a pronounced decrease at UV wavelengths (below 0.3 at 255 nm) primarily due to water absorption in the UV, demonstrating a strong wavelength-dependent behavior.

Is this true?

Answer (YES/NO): NO